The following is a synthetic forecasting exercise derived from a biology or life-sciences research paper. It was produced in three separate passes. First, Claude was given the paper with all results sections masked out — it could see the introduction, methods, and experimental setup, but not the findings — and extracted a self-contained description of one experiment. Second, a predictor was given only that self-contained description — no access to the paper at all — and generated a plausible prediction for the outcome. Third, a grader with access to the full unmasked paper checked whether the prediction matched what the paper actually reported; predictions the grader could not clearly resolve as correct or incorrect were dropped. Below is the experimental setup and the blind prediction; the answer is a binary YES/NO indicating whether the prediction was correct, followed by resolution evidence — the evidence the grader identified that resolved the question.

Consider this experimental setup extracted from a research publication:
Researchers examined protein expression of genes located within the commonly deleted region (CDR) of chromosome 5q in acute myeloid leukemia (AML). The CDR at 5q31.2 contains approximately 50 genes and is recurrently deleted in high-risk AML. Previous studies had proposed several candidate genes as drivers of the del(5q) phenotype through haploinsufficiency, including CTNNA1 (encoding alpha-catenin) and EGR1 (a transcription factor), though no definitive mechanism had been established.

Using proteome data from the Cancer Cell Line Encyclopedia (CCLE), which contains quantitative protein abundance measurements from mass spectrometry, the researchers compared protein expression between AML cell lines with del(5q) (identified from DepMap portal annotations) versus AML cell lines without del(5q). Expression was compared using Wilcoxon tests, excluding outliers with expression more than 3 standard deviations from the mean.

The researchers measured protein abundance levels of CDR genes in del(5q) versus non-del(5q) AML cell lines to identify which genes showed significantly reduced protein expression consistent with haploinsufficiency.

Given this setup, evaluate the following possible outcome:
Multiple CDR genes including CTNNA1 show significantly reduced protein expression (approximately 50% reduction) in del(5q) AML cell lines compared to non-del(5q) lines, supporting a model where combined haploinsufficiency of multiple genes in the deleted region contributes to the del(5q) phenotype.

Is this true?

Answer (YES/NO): NO